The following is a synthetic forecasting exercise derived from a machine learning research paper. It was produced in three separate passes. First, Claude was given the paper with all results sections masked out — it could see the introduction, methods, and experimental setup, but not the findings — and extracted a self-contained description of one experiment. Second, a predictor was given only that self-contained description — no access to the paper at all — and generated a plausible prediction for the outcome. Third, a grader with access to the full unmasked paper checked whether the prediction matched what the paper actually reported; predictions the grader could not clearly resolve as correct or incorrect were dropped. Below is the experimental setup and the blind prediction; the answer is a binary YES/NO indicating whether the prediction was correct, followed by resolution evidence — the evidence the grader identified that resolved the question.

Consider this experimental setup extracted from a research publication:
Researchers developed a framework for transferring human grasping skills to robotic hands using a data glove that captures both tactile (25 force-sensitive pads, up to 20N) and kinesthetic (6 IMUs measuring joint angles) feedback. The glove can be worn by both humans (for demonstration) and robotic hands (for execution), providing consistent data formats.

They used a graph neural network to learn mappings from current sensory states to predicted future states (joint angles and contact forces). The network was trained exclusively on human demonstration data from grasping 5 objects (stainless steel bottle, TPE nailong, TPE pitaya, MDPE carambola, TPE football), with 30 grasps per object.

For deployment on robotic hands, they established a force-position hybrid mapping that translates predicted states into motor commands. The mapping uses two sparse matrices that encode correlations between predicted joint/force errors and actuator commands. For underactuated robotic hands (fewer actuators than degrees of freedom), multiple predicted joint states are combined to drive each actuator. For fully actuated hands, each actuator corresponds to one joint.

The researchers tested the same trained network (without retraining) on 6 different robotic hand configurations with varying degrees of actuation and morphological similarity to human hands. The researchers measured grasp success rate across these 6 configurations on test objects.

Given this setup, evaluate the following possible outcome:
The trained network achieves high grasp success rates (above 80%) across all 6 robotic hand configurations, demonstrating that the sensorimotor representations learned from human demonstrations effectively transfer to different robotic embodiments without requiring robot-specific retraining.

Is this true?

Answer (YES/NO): YES